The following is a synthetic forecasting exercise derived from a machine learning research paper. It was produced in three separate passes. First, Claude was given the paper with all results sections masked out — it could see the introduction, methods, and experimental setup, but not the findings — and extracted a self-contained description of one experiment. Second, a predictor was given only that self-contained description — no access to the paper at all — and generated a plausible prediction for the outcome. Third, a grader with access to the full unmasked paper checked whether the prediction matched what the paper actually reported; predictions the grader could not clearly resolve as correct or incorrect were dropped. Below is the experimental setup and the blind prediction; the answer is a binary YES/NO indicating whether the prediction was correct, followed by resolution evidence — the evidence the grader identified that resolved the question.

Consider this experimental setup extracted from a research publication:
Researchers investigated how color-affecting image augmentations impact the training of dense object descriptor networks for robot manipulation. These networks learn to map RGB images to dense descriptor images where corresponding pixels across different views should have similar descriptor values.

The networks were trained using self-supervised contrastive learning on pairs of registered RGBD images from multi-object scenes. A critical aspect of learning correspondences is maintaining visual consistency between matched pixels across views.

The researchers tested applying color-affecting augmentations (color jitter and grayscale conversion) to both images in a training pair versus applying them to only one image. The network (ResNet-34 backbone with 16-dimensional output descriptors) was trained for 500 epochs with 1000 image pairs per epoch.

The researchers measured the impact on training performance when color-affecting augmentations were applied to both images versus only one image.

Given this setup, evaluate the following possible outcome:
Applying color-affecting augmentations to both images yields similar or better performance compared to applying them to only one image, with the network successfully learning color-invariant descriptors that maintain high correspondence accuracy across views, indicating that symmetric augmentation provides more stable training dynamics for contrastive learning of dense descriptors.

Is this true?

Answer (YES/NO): NO